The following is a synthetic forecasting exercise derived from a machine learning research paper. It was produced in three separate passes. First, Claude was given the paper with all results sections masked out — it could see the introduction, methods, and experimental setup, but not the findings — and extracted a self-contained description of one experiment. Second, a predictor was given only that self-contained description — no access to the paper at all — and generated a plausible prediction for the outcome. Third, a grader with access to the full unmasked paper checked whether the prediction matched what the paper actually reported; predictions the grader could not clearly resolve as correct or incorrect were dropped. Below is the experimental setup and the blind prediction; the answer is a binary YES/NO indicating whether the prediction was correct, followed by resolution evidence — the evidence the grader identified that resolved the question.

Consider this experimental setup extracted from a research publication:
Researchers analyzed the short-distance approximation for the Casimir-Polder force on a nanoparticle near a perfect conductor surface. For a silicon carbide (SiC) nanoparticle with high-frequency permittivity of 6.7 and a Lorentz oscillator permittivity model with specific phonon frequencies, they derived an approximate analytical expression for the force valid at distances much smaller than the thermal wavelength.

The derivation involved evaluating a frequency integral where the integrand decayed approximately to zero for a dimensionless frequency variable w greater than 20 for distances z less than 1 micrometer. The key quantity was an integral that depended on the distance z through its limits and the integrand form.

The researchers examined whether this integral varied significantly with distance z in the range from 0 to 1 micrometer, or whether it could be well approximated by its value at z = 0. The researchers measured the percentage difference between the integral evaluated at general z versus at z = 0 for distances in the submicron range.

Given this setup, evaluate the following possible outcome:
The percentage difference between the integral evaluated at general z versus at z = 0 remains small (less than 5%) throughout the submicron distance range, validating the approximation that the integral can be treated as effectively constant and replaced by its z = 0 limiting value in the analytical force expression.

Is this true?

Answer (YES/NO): YES